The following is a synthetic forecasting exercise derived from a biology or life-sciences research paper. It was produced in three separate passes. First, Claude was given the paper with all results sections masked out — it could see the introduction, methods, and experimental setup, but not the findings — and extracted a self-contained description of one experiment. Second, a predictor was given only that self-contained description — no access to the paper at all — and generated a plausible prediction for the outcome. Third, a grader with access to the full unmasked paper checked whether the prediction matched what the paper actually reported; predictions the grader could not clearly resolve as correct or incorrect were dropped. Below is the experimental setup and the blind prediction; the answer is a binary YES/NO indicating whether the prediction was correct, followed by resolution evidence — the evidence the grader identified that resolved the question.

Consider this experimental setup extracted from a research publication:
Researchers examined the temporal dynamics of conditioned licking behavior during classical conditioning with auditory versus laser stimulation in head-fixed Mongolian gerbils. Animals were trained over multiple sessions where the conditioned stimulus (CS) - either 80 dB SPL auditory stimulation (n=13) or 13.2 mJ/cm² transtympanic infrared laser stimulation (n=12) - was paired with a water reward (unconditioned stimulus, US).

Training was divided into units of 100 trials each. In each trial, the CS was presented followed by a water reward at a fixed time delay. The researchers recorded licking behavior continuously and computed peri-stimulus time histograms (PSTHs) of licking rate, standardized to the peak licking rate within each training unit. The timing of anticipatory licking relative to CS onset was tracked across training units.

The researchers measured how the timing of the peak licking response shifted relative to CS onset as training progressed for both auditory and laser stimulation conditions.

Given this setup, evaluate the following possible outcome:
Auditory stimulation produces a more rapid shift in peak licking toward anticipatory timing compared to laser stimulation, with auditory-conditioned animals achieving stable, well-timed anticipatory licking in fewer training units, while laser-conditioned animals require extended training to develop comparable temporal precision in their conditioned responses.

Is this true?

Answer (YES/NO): NO